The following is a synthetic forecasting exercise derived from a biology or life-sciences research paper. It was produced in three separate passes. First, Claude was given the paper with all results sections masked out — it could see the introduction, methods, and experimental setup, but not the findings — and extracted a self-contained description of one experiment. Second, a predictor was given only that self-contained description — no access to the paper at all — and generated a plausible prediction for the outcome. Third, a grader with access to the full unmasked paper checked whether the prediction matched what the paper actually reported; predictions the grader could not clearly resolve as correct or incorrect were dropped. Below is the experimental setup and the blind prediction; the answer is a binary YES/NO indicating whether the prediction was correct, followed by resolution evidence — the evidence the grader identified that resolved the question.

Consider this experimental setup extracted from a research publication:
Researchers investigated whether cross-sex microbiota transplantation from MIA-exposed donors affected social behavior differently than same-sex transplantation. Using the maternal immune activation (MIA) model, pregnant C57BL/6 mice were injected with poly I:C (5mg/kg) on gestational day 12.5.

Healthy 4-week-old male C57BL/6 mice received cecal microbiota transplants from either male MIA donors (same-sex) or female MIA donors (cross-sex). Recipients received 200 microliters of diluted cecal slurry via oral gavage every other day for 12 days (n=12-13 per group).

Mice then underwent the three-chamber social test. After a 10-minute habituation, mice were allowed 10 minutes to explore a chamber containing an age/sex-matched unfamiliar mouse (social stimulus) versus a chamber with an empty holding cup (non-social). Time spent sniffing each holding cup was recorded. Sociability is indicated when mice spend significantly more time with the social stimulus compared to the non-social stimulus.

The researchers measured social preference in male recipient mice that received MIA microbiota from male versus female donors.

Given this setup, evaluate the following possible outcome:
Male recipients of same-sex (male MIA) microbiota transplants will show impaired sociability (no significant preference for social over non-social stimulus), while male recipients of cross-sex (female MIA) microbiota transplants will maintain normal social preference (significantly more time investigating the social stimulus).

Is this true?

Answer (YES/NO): YES